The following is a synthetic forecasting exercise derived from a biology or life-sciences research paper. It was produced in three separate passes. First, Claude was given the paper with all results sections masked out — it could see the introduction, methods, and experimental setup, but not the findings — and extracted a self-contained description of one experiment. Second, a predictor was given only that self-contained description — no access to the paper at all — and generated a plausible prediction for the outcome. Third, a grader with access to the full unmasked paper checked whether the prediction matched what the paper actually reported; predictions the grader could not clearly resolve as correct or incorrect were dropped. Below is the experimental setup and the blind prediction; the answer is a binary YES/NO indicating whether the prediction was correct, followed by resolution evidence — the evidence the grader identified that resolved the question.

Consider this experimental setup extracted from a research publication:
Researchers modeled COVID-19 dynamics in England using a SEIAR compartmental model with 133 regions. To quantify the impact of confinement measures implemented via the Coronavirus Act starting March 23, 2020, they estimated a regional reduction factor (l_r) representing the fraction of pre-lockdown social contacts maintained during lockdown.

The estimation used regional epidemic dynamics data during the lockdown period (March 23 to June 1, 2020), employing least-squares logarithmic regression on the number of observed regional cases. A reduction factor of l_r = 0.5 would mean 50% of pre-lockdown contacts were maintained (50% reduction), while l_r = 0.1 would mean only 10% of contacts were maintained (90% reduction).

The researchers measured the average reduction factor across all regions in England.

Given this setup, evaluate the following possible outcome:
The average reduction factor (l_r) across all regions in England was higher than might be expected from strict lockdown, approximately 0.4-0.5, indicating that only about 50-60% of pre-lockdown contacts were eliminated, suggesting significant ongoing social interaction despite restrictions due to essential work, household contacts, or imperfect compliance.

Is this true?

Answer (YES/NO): NO